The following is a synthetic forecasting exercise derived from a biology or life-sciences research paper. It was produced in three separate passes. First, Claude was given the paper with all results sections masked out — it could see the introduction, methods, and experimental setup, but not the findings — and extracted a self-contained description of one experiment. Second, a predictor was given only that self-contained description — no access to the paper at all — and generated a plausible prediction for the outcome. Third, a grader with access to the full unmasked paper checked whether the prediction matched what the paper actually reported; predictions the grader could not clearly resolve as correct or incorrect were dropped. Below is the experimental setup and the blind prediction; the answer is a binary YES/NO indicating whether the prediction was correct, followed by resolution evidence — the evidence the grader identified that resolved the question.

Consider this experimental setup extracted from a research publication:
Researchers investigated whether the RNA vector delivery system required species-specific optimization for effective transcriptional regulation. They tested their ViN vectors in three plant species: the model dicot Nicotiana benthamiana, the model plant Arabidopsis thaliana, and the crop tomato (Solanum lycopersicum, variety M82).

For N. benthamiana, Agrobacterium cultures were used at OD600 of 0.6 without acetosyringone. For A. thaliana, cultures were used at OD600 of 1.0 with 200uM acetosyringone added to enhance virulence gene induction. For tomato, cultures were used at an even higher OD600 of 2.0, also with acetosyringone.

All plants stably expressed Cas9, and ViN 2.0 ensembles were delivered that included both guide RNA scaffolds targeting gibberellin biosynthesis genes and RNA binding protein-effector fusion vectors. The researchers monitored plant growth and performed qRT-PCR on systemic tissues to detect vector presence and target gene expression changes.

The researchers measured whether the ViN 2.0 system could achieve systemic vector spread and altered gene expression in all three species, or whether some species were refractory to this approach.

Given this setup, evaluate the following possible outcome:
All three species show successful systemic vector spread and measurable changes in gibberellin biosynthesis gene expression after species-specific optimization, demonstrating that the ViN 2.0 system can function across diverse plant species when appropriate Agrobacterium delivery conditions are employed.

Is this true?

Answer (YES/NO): NO